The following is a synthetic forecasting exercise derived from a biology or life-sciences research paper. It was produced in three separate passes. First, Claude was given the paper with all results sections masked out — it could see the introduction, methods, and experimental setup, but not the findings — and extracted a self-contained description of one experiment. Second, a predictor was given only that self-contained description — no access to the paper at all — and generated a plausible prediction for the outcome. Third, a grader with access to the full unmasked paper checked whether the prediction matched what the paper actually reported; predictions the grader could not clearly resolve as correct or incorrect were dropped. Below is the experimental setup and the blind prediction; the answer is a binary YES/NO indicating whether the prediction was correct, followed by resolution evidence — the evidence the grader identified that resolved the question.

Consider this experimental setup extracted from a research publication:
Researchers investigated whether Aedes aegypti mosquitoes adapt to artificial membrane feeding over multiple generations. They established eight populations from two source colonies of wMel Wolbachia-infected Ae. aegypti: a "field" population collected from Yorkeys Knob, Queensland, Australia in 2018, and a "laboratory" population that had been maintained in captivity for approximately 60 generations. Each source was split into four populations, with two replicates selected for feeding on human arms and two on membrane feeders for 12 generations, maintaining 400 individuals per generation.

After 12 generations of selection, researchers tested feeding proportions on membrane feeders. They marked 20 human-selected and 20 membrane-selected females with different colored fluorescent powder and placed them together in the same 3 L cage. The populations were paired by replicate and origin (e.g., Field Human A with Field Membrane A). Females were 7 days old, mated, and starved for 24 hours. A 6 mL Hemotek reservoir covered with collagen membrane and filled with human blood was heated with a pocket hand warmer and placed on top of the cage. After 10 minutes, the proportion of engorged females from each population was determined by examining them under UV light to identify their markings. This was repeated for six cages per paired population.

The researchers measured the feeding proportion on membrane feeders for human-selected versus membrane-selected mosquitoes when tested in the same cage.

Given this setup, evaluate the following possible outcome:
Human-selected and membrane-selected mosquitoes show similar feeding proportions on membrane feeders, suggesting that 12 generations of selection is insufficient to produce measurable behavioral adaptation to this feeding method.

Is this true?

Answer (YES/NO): NO